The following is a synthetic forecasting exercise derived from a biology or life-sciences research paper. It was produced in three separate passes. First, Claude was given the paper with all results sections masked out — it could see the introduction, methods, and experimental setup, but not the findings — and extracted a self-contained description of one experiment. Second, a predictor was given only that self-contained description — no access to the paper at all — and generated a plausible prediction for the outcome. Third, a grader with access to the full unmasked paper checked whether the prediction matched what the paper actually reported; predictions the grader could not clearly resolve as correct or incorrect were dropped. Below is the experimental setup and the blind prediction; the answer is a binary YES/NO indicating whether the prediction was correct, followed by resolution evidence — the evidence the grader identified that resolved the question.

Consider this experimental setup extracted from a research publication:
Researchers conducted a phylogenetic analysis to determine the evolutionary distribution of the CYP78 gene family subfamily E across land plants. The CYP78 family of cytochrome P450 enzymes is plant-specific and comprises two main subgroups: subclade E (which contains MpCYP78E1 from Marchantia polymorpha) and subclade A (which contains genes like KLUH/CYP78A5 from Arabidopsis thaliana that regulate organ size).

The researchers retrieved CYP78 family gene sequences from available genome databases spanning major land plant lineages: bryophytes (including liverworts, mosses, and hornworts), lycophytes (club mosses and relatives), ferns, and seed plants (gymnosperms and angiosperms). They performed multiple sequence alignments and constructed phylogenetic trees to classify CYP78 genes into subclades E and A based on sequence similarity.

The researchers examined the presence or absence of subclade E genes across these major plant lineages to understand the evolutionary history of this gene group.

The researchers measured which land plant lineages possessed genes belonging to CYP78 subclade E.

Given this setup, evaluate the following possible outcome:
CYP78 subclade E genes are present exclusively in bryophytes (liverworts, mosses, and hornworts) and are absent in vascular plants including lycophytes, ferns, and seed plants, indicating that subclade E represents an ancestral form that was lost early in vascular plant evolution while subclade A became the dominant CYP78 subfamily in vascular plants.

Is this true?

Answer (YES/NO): NO